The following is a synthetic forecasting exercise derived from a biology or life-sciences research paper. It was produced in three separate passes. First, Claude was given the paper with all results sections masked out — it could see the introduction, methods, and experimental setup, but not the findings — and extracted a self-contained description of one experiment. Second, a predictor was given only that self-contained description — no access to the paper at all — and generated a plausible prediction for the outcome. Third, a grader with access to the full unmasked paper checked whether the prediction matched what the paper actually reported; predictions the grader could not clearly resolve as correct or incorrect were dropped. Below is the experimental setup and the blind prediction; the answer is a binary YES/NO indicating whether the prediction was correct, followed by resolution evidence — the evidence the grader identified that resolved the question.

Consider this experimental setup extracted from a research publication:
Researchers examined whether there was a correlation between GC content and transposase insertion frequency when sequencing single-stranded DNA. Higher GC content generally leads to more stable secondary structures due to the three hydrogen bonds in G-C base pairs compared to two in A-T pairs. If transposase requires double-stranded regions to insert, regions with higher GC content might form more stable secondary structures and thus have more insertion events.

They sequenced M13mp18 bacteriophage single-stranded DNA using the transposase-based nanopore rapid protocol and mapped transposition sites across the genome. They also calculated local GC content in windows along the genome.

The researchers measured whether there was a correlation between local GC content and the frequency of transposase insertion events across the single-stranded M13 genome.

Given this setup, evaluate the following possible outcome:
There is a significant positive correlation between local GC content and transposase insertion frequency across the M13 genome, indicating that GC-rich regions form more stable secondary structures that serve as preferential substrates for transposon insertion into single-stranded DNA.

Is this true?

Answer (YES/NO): NO